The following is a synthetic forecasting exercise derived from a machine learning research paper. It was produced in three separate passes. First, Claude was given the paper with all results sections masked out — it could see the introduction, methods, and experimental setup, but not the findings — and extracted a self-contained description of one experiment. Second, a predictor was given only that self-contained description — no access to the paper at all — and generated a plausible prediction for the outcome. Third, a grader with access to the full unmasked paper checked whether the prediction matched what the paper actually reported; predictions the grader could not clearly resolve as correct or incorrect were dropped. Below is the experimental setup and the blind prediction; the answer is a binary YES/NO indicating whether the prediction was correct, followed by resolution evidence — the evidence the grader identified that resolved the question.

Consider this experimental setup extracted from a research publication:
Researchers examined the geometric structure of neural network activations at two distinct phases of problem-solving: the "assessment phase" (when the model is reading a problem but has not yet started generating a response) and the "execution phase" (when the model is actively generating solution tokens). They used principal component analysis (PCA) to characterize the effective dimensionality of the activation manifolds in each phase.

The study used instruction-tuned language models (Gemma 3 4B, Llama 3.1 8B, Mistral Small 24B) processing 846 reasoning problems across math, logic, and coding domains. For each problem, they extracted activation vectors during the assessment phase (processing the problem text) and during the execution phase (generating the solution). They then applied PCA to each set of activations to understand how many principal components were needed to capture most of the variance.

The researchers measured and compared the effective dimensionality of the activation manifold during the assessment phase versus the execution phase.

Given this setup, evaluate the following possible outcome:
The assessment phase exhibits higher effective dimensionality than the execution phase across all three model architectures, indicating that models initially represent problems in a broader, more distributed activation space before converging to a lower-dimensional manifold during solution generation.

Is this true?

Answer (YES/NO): YES